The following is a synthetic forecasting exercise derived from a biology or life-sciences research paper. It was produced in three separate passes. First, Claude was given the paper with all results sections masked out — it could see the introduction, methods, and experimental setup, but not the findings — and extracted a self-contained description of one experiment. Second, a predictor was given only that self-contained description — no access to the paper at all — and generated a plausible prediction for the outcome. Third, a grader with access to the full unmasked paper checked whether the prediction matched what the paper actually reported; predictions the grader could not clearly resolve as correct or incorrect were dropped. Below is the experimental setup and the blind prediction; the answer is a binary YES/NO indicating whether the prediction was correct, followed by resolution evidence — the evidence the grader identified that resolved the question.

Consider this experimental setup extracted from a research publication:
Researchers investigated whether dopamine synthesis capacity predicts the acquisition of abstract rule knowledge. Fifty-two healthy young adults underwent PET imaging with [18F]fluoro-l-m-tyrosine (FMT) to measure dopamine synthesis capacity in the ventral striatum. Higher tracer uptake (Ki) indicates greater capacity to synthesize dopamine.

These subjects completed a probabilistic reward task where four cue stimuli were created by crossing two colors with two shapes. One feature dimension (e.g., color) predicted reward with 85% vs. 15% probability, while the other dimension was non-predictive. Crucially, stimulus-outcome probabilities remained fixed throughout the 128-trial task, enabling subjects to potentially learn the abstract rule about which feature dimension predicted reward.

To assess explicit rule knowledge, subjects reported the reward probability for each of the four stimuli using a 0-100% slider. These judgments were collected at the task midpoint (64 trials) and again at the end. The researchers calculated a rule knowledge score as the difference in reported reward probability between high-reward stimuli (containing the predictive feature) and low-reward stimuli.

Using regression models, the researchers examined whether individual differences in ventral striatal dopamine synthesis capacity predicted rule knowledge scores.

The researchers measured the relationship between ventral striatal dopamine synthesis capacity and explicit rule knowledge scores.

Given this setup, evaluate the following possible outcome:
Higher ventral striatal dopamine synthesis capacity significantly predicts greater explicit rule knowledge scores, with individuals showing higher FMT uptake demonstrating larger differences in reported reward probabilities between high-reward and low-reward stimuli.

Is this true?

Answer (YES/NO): YES